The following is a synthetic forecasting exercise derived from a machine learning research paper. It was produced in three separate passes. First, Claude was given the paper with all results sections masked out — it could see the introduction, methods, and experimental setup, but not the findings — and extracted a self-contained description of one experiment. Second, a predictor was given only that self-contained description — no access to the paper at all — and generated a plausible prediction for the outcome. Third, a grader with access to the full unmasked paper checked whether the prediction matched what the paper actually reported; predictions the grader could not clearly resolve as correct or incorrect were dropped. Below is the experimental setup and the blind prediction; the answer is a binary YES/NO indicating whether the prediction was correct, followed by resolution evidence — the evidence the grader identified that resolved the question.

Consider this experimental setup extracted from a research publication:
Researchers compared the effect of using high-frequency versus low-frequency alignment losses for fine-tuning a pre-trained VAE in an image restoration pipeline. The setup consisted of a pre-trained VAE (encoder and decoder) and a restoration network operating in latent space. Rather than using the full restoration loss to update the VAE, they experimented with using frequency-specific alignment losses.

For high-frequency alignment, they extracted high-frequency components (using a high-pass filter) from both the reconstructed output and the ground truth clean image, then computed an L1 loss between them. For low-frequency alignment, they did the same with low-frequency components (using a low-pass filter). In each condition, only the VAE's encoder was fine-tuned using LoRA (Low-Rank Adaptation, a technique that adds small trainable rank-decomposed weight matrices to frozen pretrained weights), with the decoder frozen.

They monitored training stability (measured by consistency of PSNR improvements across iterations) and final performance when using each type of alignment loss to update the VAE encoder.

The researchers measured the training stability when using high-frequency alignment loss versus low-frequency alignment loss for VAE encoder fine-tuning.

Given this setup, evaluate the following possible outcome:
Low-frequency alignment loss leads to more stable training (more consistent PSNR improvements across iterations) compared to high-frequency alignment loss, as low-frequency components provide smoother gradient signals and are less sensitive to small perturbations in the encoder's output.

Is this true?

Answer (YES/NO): NO